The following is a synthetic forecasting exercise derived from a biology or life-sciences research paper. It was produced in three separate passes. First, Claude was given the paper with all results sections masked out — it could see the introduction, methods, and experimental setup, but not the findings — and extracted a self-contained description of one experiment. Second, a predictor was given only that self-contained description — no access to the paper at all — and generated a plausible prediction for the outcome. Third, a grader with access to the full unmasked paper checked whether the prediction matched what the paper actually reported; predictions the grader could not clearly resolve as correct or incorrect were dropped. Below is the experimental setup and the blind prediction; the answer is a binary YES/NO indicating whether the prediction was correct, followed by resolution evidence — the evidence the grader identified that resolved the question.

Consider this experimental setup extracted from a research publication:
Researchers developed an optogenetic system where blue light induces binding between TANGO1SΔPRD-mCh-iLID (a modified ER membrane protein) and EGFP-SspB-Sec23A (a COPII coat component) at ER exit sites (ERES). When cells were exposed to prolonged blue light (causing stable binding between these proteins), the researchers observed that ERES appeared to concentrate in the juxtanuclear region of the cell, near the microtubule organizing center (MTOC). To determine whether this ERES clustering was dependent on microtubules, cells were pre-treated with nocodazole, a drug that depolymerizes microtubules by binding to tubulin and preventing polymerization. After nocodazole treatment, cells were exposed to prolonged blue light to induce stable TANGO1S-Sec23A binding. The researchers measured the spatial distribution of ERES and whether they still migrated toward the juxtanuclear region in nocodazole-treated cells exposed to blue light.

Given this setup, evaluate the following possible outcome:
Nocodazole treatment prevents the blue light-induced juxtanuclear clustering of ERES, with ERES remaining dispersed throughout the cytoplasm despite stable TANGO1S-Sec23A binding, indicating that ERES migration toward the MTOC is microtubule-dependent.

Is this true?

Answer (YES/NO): YES